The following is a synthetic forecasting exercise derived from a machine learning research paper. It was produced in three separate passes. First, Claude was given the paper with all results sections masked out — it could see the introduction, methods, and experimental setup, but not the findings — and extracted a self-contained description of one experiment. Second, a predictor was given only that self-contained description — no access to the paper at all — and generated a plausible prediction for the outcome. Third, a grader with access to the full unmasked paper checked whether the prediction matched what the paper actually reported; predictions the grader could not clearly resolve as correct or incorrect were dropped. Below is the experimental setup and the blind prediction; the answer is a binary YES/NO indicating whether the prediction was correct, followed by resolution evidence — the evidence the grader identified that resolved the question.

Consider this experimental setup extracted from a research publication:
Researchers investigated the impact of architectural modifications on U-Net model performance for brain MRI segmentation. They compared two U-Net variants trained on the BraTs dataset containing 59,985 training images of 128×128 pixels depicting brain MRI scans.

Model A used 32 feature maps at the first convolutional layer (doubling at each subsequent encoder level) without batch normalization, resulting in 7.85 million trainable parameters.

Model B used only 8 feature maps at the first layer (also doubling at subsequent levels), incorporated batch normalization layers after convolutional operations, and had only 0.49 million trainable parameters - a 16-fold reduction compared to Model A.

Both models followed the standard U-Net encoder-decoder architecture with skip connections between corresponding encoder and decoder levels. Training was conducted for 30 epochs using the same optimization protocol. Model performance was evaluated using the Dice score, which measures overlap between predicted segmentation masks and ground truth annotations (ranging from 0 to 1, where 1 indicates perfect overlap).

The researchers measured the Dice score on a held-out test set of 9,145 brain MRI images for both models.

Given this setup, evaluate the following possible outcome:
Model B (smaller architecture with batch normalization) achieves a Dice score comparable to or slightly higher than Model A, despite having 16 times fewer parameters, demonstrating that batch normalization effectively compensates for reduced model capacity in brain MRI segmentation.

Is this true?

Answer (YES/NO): YES